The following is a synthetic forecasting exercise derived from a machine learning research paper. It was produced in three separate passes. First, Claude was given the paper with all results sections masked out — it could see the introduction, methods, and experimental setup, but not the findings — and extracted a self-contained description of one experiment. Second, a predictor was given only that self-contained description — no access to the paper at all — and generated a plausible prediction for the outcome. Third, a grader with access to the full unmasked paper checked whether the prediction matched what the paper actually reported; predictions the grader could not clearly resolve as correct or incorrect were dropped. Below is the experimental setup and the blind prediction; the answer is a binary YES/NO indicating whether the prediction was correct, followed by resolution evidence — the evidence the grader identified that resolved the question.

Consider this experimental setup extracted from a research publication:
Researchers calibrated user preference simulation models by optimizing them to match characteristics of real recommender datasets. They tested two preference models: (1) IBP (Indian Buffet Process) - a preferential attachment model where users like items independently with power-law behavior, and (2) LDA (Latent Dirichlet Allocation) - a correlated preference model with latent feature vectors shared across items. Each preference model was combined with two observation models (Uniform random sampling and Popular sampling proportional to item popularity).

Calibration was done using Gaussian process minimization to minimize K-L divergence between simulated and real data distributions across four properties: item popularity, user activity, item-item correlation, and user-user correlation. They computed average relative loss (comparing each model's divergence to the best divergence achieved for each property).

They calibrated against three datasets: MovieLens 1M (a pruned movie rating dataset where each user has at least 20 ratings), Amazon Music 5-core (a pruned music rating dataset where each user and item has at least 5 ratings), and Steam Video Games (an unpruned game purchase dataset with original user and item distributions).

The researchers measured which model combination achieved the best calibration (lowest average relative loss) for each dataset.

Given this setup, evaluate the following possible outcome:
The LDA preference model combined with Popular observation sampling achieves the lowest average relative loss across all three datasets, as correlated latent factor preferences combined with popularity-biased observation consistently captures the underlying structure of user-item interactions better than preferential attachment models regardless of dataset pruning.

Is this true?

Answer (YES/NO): NO